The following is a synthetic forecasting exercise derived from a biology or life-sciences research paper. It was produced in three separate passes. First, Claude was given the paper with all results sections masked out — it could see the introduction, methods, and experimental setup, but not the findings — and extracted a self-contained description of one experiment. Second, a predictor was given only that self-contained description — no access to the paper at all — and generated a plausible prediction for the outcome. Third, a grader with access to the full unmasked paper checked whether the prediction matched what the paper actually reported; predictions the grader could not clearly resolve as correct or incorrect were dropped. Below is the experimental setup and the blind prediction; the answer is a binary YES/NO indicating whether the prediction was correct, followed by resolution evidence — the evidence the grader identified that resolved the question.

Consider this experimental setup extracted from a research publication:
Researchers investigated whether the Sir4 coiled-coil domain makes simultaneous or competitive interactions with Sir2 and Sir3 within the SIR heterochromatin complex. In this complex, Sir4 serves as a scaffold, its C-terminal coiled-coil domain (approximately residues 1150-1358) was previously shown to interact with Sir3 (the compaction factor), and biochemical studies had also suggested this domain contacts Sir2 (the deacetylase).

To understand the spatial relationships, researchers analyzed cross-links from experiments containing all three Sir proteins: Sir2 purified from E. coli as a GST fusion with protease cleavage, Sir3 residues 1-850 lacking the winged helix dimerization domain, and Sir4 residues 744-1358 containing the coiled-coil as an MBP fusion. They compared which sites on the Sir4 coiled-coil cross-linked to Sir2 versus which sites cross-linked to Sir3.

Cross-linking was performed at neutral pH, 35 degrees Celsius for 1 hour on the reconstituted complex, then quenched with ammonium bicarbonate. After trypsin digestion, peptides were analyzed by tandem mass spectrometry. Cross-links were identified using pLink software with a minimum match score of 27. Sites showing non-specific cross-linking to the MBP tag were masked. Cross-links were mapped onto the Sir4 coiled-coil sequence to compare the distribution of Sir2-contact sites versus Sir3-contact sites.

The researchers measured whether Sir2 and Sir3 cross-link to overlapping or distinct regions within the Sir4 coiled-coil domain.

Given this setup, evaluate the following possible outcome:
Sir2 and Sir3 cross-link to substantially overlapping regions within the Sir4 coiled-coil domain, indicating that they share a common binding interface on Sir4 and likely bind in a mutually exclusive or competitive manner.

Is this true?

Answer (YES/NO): NO